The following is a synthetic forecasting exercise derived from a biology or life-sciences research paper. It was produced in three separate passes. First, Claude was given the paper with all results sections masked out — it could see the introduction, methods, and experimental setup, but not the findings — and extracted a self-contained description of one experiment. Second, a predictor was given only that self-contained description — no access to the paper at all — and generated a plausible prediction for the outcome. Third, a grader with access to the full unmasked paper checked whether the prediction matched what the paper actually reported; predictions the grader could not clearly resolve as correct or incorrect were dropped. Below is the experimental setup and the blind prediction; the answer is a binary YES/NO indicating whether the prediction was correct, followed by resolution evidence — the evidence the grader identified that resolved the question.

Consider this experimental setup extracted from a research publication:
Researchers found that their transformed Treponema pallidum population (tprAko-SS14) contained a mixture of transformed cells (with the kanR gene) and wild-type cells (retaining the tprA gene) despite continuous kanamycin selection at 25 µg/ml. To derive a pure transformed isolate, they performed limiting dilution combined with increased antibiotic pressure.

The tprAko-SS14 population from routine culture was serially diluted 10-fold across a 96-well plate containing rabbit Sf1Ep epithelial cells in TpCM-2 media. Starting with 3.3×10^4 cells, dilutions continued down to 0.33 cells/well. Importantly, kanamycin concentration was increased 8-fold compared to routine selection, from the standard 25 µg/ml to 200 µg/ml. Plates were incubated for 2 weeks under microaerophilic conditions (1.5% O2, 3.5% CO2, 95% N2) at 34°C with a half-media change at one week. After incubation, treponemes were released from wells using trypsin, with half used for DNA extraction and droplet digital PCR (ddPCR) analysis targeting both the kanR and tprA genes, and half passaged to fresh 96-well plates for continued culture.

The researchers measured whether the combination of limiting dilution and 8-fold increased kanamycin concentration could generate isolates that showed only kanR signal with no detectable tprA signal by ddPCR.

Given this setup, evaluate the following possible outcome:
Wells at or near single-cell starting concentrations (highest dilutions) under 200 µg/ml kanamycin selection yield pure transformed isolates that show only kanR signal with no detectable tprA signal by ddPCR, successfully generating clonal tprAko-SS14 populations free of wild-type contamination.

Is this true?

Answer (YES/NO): NO